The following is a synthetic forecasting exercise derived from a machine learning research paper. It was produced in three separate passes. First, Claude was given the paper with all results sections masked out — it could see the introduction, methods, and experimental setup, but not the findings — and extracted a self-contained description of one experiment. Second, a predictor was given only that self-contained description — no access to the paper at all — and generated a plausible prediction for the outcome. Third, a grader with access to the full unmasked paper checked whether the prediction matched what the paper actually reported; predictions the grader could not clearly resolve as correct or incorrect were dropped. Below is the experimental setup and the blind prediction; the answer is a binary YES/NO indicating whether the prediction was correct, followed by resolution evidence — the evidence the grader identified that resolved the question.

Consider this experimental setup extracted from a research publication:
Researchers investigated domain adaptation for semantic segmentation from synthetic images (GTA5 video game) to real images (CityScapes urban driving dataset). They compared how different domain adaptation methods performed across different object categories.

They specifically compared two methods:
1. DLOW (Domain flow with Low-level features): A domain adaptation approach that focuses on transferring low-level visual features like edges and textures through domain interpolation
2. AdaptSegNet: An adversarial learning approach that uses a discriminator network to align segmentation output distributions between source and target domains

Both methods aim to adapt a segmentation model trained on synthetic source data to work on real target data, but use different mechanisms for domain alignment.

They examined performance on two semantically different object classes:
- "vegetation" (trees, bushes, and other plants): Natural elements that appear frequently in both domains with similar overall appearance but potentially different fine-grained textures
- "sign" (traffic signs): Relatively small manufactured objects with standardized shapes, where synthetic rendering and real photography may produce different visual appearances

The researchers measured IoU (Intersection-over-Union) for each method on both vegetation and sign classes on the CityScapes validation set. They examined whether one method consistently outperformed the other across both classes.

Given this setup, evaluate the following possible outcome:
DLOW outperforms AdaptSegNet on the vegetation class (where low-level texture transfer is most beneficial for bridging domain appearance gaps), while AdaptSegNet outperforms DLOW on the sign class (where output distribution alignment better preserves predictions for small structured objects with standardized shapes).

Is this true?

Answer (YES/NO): NO